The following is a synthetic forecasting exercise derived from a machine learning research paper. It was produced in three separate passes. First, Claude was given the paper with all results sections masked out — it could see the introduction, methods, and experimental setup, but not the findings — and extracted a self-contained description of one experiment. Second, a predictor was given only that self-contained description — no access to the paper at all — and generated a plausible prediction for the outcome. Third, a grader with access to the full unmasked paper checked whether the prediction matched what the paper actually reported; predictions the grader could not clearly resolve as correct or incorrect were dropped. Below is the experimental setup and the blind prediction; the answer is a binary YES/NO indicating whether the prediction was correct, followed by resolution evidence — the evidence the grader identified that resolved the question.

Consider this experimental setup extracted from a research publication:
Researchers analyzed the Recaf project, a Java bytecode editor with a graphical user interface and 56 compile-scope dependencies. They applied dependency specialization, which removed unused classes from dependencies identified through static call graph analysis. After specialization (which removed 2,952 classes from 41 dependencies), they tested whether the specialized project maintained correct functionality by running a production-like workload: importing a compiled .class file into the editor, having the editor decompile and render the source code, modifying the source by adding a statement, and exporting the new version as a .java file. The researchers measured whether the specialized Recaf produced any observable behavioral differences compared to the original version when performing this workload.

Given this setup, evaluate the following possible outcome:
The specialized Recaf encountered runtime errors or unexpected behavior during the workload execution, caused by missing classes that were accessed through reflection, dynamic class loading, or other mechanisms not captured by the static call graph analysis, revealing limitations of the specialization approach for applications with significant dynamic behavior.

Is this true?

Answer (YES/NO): NO